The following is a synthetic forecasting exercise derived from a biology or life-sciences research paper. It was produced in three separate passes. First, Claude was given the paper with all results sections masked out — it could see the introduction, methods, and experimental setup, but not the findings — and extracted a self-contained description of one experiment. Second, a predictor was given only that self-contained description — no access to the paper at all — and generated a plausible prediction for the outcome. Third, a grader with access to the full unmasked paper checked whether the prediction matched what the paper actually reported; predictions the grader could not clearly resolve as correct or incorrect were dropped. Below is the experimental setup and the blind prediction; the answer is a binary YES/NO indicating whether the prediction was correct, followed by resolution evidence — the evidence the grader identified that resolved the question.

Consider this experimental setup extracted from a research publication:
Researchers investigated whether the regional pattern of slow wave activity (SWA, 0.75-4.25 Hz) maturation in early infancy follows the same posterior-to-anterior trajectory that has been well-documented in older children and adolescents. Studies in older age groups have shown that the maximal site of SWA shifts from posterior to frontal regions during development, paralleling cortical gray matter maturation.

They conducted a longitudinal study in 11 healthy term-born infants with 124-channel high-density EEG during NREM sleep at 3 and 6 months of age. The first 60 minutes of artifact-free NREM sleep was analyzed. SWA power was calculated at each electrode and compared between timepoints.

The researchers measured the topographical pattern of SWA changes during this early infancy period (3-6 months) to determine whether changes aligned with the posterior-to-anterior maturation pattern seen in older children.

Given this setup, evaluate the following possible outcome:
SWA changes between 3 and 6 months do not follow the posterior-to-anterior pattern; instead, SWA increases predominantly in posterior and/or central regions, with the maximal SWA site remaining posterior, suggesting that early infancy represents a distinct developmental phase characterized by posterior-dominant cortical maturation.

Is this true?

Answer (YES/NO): YES